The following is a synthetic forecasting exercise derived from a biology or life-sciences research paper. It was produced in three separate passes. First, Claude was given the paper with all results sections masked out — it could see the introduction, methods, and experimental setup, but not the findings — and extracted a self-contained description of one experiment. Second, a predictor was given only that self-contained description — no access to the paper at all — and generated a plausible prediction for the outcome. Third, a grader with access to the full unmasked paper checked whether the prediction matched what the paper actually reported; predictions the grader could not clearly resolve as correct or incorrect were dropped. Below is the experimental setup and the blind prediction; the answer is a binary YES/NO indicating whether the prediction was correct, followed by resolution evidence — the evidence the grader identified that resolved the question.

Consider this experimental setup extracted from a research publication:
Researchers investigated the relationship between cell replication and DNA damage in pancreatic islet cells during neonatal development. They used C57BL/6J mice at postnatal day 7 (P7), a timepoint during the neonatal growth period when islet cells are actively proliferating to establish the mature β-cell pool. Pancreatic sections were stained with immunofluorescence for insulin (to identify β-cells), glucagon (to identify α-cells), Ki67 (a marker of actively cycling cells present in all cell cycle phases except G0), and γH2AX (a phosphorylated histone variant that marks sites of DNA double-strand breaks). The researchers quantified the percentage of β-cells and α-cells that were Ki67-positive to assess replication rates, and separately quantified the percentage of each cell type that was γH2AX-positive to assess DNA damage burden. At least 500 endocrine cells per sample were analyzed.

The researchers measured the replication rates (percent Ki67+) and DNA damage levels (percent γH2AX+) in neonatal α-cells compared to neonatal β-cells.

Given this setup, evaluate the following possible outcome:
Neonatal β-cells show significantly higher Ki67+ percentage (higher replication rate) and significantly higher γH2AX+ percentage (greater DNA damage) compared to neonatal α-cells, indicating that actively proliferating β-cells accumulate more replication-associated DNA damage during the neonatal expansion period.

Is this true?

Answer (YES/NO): NO